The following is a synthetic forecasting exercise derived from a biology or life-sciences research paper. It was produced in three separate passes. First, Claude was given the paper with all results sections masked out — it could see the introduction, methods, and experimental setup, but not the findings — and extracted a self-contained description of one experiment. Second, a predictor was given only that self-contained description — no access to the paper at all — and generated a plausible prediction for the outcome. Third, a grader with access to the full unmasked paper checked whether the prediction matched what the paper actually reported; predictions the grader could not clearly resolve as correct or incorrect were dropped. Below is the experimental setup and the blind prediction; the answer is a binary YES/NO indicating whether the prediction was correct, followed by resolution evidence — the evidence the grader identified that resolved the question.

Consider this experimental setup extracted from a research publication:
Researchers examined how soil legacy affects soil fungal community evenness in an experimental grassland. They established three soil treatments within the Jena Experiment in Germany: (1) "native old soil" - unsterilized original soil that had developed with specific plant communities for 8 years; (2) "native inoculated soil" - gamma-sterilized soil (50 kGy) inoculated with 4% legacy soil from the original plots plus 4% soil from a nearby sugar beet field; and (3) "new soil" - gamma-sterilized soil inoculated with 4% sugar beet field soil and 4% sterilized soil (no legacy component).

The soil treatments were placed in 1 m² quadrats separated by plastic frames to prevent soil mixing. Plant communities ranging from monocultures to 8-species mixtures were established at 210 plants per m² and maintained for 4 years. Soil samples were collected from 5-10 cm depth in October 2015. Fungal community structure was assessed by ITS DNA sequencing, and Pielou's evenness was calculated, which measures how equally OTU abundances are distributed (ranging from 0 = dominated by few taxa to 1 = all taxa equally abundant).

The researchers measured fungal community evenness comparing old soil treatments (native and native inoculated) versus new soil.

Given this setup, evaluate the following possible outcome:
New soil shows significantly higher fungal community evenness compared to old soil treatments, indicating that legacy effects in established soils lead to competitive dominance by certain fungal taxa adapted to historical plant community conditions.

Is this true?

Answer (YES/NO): YES